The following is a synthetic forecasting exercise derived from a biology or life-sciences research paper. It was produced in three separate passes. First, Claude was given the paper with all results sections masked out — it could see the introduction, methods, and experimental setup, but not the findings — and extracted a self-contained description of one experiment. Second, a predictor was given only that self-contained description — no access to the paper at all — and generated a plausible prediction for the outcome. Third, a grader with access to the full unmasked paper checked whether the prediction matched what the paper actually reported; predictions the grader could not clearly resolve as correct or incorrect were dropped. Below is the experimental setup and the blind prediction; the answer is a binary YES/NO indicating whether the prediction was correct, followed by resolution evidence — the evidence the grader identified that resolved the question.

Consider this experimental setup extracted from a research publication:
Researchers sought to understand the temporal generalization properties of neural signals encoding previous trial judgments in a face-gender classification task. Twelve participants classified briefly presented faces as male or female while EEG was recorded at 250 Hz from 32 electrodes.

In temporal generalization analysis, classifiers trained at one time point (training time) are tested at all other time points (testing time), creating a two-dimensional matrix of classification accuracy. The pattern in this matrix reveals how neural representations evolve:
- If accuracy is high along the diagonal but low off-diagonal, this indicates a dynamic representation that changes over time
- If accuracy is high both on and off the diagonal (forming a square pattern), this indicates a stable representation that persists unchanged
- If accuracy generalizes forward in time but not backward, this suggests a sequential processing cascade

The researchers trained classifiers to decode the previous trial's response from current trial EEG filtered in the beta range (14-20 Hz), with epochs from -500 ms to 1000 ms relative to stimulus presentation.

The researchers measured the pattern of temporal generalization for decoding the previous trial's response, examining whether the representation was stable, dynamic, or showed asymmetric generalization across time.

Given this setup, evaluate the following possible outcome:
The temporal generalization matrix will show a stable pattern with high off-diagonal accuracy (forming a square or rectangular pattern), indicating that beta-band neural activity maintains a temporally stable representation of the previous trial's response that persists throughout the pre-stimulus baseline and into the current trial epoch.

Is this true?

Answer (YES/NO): NO